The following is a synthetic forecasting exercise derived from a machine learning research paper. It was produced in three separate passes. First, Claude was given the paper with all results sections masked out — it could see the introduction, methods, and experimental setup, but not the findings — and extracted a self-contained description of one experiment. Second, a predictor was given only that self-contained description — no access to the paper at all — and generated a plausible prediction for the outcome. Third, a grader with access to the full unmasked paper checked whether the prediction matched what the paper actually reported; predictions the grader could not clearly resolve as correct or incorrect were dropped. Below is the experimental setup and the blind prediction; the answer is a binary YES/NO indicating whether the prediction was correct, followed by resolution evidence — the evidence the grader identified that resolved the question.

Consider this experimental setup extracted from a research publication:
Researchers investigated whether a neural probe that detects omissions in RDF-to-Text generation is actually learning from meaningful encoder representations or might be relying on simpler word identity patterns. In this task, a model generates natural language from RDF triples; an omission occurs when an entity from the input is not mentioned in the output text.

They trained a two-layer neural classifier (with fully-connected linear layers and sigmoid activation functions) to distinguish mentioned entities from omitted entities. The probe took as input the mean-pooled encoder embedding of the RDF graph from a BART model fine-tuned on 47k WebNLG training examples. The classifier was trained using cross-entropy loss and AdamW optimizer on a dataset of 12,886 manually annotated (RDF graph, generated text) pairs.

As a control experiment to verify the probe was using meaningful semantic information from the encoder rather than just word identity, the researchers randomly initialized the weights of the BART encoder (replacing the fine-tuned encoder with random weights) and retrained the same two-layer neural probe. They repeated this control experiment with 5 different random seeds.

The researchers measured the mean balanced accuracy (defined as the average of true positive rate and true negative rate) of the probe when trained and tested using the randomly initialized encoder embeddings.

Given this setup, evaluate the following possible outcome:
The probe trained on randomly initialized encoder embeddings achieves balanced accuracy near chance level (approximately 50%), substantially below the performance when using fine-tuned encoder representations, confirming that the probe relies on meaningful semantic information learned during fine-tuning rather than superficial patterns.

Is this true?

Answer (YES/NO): YES